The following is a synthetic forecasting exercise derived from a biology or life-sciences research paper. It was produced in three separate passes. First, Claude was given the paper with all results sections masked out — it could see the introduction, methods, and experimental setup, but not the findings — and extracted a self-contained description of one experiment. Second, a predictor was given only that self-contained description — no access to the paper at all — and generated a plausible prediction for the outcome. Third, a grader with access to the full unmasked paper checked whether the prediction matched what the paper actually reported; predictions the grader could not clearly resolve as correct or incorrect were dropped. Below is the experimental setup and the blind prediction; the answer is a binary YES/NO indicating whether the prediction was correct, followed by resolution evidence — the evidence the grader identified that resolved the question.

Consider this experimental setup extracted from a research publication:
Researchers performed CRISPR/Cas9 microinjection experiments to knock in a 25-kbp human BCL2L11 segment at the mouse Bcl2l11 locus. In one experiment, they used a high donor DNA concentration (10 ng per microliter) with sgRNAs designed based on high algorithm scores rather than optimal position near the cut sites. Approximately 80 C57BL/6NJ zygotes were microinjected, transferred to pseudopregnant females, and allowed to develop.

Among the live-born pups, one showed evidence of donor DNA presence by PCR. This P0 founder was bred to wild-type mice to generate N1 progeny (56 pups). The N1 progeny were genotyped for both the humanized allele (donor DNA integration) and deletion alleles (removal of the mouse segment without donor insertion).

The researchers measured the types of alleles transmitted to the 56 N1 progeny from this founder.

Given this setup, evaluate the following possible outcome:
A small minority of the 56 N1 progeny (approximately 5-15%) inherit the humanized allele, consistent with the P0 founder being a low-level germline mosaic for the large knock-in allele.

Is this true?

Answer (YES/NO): NO